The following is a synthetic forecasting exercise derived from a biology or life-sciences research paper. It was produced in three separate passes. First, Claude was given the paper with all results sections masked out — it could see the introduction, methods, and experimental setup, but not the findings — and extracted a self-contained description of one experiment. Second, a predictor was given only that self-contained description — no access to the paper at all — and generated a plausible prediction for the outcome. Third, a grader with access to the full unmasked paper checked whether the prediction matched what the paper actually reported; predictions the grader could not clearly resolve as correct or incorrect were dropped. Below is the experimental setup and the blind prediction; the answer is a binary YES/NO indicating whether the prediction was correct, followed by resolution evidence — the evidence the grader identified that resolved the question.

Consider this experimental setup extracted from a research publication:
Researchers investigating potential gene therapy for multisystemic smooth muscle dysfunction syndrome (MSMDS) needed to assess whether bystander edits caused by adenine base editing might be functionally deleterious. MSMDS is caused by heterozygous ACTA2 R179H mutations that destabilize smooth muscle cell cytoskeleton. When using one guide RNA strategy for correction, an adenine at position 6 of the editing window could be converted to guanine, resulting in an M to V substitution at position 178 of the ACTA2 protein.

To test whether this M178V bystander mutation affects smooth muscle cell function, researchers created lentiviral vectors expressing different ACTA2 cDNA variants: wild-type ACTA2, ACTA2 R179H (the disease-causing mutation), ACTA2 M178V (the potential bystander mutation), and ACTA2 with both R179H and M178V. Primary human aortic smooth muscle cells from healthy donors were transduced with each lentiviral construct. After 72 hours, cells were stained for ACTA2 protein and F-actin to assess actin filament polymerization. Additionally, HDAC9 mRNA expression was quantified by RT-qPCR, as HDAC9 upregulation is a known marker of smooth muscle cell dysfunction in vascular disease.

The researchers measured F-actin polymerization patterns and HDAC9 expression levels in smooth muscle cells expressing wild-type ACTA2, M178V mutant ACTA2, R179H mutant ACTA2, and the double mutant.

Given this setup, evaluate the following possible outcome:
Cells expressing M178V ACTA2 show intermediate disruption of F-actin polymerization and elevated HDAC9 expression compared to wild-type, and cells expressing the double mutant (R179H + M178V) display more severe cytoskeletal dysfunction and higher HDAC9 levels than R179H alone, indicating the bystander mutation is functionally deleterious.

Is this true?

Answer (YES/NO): NO